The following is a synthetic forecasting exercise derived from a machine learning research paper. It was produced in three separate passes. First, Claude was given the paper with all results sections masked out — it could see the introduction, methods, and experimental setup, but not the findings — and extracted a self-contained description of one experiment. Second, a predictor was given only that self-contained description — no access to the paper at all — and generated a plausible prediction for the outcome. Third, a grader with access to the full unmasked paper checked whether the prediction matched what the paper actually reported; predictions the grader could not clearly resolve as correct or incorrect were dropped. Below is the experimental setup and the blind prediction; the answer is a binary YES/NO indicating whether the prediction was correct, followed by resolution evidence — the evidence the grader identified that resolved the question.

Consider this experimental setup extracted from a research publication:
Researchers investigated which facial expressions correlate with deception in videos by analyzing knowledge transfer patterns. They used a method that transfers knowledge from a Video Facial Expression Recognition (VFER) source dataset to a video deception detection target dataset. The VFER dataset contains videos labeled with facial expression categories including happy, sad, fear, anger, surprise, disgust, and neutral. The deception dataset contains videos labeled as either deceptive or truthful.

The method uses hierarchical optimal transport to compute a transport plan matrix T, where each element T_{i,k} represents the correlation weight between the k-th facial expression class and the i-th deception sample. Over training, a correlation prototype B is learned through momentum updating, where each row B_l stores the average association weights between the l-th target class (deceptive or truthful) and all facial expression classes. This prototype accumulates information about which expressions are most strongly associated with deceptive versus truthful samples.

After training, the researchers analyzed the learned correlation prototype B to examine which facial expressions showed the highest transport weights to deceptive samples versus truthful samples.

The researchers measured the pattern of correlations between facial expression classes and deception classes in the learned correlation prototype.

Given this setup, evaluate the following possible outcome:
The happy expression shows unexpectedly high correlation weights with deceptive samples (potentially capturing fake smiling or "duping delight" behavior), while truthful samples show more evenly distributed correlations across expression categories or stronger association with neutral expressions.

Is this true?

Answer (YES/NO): NO